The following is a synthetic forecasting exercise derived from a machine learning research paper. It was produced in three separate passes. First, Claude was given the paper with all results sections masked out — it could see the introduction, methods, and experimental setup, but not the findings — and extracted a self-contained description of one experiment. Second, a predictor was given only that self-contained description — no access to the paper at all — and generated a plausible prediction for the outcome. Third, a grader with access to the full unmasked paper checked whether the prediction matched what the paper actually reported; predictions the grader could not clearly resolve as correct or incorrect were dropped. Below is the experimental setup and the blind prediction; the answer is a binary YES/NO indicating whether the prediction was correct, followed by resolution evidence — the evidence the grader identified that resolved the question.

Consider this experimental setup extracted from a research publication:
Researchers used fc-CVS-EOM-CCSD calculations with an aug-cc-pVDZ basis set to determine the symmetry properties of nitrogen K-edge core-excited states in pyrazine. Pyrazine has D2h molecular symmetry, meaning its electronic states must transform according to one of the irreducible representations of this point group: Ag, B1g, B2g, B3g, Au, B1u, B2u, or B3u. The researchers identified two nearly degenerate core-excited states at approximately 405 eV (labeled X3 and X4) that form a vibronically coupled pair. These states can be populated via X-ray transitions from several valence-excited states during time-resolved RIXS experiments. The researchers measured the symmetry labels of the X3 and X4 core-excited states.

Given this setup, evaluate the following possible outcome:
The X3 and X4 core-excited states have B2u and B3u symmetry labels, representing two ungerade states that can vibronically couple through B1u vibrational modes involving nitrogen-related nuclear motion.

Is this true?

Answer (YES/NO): NO